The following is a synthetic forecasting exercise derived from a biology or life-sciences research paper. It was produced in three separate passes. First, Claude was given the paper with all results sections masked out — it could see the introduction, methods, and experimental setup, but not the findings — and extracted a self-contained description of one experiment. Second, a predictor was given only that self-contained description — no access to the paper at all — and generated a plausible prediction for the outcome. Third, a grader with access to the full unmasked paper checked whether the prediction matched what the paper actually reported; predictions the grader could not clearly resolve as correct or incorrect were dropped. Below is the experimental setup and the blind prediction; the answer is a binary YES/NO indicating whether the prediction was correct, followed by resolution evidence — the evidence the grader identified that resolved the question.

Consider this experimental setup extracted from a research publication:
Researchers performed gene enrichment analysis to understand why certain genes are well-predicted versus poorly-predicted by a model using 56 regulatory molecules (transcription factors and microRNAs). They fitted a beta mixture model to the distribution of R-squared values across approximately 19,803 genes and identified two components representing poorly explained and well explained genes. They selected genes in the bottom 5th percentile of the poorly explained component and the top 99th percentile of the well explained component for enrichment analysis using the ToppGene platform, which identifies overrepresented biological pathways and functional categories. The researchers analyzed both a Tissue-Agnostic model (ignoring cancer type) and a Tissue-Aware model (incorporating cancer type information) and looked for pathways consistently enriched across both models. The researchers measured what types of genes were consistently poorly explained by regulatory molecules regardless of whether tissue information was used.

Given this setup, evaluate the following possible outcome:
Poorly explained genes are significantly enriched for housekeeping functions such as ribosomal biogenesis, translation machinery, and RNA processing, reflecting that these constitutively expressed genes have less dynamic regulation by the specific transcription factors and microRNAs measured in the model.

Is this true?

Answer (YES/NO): NO